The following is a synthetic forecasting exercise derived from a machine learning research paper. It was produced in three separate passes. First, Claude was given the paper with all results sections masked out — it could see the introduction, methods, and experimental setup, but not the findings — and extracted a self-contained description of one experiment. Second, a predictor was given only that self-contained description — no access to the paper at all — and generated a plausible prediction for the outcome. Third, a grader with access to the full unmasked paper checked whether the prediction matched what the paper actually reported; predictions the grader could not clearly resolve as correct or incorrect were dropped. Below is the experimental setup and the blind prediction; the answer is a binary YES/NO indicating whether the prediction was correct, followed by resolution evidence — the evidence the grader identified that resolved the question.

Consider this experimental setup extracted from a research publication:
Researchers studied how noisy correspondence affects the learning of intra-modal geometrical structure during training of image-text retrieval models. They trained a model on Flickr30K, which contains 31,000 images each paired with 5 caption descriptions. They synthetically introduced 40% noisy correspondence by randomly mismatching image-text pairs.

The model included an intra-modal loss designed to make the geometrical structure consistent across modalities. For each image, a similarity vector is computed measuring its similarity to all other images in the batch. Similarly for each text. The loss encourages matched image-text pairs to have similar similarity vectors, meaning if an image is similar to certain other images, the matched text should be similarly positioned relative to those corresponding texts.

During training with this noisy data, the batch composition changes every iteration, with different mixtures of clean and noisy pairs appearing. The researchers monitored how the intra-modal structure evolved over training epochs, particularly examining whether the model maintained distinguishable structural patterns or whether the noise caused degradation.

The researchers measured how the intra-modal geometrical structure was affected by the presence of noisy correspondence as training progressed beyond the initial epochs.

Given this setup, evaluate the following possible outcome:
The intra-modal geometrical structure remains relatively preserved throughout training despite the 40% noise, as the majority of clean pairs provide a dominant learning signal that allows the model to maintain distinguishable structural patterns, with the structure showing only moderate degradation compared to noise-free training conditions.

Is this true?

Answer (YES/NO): NO